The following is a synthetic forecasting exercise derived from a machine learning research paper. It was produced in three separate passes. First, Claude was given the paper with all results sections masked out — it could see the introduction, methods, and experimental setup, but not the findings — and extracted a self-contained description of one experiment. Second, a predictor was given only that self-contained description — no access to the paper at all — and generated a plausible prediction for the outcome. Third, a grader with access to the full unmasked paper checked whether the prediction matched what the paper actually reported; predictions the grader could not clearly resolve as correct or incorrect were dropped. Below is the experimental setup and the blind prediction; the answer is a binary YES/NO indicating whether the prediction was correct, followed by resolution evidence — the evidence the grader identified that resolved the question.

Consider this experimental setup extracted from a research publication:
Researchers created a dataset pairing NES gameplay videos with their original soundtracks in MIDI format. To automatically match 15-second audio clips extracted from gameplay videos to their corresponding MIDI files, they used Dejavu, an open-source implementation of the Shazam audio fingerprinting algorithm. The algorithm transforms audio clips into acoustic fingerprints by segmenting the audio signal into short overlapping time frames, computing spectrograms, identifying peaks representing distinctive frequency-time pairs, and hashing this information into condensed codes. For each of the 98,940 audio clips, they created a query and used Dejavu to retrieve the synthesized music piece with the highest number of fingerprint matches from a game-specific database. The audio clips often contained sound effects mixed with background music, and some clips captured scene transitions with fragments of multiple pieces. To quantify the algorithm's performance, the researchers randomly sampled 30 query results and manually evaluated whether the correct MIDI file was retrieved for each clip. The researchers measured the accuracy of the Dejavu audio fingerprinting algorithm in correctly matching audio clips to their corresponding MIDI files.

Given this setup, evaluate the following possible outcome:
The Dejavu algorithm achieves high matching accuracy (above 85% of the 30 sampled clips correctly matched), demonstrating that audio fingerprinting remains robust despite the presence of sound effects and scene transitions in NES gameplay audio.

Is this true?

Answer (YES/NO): NO